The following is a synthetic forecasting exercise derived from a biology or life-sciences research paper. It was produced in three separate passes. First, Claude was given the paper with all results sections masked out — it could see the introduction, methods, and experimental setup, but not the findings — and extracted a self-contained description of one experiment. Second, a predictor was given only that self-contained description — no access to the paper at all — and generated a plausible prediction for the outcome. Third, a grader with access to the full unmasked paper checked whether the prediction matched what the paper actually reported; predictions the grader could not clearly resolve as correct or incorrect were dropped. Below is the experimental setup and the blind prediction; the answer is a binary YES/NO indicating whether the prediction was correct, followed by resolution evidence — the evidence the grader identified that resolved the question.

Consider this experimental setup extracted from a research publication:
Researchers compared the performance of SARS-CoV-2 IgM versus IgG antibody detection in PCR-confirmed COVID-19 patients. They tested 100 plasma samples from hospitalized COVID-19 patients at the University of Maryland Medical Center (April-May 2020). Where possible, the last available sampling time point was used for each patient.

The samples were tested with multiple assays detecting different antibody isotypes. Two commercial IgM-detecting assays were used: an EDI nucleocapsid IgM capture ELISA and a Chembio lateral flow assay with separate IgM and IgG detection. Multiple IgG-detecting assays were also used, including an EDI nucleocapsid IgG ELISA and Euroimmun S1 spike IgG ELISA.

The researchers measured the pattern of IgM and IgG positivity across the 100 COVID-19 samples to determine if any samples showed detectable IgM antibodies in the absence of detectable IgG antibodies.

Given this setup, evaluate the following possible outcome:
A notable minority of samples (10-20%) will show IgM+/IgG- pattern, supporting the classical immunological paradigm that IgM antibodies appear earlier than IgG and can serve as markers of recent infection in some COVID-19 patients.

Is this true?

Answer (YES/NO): NO